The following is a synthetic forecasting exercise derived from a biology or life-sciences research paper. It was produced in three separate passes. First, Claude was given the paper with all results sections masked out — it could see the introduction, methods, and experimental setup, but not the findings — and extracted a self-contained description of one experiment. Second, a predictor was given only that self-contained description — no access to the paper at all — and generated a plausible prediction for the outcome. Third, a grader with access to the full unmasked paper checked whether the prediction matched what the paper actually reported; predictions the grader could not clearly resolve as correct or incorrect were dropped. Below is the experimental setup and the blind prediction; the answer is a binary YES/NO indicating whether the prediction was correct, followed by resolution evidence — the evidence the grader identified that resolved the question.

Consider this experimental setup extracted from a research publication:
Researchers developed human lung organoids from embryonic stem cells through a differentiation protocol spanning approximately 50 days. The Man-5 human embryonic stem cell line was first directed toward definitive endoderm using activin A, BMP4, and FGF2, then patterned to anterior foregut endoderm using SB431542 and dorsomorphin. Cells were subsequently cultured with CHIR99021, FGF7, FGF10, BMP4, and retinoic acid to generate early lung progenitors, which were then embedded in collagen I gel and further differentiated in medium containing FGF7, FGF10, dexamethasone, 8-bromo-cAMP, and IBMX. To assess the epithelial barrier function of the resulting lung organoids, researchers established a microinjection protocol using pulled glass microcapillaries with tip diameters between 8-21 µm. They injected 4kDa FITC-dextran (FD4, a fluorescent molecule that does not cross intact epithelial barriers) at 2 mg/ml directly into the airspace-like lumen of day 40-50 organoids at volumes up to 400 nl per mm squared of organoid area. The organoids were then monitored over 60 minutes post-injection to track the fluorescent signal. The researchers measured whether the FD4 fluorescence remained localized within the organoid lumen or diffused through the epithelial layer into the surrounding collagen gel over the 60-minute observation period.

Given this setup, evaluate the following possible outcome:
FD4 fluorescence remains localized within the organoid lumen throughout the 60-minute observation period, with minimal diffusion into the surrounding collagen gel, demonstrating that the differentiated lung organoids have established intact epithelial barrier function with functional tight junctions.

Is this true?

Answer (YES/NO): NO